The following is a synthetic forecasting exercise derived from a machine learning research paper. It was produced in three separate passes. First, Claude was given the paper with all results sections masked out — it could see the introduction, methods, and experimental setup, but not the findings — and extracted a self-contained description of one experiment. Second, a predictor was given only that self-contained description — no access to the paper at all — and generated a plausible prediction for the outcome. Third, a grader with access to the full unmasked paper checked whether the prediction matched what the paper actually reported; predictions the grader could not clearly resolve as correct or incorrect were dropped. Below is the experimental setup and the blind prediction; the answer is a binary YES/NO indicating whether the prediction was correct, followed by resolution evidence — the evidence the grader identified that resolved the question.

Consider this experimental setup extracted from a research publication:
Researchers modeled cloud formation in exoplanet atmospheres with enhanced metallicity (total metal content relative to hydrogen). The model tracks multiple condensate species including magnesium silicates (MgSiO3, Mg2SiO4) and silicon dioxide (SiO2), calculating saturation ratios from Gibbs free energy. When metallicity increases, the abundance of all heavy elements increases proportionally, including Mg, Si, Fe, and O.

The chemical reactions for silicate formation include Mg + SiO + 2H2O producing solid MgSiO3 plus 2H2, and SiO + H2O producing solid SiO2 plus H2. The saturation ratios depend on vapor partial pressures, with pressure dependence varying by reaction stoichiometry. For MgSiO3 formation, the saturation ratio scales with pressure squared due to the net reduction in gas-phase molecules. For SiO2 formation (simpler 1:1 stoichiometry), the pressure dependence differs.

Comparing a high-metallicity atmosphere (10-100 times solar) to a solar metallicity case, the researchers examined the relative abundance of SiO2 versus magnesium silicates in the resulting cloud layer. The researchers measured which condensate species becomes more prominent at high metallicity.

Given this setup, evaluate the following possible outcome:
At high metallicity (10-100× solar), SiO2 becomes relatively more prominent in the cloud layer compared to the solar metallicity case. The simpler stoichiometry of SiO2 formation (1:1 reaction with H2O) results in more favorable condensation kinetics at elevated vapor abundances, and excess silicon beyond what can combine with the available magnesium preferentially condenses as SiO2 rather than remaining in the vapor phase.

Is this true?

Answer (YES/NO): YES